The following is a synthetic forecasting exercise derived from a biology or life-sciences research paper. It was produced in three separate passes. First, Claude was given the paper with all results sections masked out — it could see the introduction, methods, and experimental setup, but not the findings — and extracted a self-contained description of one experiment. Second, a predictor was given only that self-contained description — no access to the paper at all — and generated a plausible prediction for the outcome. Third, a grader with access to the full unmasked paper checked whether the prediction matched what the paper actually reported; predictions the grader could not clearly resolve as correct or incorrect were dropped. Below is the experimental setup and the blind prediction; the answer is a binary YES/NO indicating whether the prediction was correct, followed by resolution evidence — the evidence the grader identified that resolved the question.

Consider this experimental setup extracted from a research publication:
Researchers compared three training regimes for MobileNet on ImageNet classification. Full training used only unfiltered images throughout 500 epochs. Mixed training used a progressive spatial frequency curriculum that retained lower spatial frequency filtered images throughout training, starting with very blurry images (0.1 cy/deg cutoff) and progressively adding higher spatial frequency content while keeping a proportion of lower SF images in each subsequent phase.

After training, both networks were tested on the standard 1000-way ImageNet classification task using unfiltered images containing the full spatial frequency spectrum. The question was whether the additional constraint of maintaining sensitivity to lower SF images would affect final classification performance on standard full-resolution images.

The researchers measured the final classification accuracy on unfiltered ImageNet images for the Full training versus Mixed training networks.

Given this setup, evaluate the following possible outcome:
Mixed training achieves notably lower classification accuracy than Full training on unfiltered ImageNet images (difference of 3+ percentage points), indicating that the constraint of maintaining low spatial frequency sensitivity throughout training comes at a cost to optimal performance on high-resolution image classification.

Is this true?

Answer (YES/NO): YES